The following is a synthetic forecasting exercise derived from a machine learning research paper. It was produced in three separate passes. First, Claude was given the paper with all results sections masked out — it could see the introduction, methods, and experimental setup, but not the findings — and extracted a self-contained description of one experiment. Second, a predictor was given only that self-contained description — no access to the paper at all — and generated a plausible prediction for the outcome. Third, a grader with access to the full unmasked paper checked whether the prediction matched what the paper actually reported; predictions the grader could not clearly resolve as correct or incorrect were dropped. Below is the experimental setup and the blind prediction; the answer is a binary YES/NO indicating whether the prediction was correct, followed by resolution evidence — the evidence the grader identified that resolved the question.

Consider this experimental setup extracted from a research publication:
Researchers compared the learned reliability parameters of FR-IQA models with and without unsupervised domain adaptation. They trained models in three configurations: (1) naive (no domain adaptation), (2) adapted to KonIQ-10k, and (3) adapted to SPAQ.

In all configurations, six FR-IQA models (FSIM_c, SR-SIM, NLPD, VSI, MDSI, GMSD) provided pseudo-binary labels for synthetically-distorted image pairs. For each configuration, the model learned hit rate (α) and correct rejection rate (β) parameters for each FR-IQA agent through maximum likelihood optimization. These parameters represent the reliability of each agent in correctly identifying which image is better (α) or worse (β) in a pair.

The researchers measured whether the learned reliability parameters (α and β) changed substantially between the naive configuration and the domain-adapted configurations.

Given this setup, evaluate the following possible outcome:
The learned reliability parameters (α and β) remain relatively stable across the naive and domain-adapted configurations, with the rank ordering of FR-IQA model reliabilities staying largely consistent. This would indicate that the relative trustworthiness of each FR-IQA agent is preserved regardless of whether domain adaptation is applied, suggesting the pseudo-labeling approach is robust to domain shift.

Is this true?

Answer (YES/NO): YES